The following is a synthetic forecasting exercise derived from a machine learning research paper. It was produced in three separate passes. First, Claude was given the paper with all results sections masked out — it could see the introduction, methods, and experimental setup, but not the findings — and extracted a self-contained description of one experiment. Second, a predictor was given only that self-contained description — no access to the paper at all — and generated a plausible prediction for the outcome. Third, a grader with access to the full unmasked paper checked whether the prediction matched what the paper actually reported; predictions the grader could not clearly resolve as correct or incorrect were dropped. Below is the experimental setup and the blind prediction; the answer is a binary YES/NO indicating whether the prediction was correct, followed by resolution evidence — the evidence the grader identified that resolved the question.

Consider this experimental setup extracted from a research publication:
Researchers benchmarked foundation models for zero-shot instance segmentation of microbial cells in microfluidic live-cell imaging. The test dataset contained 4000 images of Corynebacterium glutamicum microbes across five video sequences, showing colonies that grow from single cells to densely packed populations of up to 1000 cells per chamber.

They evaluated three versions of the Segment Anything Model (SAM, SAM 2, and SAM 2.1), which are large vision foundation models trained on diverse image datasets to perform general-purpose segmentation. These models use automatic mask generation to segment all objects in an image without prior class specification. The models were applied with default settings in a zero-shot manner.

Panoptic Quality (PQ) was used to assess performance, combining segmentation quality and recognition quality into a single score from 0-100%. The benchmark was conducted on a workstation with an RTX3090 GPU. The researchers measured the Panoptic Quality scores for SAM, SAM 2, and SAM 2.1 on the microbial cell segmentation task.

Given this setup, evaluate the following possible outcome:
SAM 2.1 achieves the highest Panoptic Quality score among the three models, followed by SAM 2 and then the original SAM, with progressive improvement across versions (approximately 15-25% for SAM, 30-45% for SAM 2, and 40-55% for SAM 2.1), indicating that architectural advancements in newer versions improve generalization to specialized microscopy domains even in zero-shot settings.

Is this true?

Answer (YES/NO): NO